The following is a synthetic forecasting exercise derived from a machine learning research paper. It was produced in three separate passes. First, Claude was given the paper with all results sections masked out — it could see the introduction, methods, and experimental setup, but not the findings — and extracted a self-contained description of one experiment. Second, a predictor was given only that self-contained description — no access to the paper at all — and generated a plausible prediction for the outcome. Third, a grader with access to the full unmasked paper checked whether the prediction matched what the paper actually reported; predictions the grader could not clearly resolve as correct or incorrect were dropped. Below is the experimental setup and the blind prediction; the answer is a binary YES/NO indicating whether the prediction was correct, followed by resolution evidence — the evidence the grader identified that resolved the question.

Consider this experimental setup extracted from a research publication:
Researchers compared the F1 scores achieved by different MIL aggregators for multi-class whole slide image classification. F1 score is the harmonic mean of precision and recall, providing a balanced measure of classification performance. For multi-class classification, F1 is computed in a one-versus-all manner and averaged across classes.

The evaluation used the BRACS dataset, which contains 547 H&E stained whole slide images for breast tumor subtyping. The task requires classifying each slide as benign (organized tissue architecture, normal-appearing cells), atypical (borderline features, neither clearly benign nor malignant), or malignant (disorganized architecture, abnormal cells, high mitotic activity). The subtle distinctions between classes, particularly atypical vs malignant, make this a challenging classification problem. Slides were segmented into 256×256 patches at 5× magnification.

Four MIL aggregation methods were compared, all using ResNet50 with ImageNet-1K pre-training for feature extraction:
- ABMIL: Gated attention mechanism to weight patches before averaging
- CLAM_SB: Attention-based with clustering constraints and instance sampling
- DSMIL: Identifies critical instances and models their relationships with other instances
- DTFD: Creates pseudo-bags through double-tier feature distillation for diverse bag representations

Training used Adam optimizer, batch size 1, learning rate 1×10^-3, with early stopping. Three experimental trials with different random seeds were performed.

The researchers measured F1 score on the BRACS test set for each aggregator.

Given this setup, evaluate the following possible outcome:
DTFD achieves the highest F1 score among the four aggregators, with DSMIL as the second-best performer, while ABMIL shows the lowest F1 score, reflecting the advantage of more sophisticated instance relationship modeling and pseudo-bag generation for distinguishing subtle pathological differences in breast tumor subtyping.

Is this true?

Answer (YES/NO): YES